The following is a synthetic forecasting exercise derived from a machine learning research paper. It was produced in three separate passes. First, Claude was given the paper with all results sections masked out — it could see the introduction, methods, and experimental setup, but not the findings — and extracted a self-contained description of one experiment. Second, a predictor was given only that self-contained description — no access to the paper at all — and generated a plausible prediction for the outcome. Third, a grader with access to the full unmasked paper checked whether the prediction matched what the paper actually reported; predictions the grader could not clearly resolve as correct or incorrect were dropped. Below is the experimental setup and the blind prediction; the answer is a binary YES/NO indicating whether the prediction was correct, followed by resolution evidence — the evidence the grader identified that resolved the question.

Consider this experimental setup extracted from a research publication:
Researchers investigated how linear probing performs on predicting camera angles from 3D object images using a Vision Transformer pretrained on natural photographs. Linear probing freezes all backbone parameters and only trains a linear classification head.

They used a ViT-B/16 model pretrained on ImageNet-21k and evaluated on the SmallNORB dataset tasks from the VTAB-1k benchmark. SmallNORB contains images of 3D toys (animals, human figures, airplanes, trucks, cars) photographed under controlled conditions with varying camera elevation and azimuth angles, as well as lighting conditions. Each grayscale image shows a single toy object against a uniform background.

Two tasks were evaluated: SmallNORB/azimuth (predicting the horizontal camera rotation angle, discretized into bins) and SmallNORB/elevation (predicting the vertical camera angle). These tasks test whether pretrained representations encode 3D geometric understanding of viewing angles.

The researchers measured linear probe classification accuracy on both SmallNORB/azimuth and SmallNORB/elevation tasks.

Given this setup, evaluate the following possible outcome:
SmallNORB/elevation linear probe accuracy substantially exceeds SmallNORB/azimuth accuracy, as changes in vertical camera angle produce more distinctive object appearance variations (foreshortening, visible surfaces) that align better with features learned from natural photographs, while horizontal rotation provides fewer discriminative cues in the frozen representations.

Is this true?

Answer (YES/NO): YES